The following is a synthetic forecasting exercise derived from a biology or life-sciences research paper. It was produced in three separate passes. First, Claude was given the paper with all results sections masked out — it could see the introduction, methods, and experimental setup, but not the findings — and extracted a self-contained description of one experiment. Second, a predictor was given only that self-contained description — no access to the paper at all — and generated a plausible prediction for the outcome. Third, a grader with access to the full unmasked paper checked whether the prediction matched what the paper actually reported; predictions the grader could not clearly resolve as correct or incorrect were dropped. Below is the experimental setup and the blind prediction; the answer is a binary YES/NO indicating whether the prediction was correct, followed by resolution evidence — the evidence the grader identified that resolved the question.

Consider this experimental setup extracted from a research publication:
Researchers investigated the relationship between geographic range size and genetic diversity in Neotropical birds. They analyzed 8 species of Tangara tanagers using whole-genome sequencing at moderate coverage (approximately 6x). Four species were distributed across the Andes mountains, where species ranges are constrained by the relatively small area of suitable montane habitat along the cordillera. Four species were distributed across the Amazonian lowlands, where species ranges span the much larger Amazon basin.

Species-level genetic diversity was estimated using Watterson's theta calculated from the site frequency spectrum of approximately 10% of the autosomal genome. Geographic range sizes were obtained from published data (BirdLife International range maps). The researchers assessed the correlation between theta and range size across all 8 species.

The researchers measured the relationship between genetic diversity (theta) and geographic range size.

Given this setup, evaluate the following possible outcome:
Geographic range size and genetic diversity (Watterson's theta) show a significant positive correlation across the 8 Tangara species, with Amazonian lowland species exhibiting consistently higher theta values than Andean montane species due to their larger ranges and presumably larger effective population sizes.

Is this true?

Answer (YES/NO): NO